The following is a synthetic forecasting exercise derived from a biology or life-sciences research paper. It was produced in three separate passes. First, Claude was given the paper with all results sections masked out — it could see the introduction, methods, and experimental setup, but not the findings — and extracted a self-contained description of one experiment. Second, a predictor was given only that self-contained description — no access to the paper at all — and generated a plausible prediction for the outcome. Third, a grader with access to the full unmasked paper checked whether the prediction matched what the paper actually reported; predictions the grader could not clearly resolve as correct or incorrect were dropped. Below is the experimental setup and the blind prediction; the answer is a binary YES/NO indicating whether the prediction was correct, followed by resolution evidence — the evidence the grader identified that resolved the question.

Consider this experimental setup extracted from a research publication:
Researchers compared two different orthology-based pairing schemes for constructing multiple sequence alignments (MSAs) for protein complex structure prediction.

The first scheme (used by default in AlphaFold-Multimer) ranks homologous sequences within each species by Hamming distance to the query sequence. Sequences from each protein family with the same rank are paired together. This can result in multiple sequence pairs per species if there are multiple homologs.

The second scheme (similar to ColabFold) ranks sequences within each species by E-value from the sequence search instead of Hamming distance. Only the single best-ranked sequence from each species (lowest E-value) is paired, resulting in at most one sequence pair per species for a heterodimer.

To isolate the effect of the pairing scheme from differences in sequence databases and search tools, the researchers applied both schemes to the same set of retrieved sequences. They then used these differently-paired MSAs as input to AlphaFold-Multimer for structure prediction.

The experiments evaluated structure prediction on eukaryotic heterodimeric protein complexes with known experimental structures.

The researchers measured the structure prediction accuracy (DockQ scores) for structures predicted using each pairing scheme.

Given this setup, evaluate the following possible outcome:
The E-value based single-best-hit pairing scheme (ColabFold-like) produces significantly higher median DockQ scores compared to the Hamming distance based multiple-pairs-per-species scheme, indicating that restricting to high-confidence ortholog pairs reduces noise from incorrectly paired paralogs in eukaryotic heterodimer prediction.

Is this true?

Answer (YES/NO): NO